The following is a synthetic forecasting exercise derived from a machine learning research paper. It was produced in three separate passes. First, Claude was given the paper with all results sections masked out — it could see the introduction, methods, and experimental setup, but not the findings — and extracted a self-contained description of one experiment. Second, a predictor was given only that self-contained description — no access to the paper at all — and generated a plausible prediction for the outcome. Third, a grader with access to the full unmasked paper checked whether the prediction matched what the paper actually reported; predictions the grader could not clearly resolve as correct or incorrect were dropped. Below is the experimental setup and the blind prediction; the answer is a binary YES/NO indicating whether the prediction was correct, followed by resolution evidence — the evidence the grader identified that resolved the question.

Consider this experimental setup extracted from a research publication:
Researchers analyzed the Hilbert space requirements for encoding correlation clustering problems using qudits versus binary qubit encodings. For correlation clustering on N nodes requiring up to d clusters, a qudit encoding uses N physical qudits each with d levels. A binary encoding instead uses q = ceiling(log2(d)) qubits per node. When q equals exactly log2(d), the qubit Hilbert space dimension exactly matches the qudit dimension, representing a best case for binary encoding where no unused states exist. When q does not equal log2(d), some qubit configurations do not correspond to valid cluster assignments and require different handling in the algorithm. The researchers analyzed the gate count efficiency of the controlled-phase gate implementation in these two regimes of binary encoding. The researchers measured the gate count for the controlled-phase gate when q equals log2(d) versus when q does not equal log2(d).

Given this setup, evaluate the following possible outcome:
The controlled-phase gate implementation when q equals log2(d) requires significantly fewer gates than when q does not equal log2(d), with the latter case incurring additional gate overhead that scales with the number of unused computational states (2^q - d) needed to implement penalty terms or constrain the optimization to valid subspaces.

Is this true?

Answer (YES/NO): NO